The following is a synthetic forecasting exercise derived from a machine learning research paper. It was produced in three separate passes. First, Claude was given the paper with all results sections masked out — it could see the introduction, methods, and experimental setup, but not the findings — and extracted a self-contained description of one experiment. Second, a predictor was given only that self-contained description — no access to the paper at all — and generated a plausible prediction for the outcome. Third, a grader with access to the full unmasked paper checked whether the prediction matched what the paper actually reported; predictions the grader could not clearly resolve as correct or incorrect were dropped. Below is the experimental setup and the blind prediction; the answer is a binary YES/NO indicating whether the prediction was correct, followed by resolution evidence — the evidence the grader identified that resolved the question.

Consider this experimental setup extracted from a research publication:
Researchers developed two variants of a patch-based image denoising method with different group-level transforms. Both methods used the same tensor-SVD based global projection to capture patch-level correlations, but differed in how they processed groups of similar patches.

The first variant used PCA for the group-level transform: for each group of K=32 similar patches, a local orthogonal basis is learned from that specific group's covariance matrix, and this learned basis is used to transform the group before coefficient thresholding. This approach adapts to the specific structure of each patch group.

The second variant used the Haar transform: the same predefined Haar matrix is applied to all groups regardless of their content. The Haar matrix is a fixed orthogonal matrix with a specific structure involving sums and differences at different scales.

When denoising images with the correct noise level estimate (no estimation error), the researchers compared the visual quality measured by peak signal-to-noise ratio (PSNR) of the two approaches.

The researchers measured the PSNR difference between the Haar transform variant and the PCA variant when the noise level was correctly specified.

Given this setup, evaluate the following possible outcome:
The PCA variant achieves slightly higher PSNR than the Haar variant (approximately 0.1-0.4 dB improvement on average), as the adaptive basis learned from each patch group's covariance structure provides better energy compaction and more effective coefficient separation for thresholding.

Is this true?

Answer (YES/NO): NO